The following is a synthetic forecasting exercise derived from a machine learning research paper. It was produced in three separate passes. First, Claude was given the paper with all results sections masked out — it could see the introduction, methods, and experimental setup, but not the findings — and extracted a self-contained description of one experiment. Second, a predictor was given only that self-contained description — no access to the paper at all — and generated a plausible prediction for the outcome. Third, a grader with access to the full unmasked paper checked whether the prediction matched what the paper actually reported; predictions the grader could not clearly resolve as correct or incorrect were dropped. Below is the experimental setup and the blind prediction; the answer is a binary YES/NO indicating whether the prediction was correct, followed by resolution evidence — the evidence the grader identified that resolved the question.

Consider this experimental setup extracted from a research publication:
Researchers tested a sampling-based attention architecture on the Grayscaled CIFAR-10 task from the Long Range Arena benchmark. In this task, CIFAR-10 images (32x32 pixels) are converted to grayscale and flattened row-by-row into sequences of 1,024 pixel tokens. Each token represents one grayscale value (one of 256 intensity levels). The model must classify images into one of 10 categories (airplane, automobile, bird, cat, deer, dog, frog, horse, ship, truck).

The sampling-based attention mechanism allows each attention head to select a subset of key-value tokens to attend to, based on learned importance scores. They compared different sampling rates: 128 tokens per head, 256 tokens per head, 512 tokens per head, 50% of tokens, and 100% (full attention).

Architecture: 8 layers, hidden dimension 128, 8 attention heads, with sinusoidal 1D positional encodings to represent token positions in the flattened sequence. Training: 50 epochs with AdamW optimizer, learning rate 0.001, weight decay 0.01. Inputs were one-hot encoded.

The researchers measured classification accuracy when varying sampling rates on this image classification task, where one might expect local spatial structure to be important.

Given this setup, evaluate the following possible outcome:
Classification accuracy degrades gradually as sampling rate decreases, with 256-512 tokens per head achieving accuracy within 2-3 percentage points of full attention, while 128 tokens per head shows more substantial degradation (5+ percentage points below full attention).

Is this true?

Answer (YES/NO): NO